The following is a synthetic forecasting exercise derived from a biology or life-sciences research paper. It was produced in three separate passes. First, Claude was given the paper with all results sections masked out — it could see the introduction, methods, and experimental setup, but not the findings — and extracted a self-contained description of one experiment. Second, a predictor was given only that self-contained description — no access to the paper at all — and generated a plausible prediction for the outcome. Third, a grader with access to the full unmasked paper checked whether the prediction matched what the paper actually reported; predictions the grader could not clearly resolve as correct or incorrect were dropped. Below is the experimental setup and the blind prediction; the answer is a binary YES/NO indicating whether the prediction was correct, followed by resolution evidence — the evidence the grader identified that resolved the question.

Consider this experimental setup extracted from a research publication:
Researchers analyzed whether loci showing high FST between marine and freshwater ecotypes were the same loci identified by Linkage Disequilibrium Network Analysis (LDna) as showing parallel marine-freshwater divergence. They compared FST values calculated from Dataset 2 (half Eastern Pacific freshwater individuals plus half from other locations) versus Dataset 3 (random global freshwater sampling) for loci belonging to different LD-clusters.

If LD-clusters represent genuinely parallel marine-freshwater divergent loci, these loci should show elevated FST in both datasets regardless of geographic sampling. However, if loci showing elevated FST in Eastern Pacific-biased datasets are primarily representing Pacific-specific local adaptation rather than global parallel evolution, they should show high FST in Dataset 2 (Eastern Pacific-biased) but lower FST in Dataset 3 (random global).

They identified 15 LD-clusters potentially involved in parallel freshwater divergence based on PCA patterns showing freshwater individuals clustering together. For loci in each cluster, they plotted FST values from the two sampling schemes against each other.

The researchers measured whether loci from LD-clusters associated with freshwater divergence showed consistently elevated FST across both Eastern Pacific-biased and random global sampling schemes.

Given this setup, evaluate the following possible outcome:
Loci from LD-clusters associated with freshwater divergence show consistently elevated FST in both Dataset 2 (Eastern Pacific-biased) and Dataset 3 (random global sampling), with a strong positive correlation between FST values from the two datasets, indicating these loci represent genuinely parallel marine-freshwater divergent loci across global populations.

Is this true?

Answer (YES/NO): NO